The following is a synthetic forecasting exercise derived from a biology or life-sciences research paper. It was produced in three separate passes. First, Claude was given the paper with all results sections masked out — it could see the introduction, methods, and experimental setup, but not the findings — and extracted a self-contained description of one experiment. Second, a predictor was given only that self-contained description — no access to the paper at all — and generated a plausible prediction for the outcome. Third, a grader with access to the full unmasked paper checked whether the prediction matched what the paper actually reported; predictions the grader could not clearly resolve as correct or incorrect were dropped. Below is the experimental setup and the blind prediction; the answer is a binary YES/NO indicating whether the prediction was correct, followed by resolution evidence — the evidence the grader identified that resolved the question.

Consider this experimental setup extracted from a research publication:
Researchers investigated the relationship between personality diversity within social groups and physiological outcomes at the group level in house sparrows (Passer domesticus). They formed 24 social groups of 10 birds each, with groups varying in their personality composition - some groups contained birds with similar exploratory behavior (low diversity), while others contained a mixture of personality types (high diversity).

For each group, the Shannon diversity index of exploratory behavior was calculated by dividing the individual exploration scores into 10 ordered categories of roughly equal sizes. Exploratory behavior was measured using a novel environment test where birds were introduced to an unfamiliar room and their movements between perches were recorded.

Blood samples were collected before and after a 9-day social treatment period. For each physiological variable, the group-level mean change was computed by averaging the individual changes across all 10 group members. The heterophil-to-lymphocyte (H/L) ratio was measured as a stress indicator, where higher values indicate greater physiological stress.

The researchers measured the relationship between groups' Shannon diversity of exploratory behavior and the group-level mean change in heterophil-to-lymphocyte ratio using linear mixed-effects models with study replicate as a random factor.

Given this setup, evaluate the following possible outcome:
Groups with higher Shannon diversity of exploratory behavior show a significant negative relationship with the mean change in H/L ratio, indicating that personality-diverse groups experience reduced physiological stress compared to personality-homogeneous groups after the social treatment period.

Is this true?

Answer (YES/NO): YES